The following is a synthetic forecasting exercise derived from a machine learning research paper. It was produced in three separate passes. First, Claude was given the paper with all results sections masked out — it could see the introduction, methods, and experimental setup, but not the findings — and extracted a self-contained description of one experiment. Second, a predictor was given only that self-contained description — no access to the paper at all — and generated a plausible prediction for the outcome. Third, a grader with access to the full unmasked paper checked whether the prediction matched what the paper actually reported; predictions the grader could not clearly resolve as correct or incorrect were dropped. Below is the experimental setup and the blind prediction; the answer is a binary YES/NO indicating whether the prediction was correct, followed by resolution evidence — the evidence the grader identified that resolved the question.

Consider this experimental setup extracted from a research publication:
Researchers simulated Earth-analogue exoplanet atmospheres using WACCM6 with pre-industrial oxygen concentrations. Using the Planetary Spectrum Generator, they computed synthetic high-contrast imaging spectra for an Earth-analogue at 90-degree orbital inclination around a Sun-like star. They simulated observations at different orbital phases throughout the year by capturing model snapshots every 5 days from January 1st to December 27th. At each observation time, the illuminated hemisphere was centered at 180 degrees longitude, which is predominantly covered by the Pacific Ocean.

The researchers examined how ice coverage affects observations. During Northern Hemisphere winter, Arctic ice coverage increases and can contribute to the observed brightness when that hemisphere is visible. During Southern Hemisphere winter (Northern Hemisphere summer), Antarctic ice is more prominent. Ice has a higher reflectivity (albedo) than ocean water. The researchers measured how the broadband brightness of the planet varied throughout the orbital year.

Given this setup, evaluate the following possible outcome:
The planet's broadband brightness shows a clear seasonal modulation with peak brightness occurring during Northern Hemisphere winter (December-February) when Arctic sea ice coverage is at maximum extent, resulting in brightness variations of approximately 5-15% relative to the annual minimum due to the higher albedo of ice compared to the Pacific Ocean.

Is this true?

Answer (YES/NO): NO